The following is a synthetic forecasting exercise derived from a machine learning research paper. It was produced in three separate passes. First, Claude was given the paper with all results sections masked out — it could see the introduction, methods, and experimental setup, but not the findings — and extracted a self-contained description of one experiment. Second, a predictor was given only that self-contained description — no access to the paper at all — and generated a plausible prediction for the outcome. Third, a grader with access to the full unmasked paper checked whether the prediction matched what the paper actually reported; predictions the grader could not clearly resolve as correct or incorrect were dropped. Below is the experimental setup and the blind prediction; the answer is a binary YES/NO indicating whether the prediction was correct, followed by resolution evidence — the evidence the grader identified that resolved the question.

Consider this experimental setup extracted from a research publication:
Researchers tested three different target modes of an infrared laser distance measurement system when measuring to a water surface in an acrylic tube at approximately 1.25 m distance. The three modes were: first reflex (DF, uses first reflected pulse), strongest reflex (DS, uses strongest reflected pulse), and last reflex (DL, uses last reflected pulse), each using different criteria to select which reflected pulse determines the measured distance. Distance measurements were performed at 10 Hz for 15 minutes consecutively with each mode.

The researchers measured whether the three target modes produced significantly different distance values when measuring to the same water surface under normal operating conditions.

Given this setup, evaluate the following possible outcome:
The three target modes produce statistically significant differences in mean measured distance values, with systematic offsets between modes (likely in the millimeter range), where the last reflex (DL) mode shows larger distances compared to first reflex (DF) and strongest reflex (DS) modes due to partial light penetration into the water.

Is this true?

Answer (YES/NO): NO